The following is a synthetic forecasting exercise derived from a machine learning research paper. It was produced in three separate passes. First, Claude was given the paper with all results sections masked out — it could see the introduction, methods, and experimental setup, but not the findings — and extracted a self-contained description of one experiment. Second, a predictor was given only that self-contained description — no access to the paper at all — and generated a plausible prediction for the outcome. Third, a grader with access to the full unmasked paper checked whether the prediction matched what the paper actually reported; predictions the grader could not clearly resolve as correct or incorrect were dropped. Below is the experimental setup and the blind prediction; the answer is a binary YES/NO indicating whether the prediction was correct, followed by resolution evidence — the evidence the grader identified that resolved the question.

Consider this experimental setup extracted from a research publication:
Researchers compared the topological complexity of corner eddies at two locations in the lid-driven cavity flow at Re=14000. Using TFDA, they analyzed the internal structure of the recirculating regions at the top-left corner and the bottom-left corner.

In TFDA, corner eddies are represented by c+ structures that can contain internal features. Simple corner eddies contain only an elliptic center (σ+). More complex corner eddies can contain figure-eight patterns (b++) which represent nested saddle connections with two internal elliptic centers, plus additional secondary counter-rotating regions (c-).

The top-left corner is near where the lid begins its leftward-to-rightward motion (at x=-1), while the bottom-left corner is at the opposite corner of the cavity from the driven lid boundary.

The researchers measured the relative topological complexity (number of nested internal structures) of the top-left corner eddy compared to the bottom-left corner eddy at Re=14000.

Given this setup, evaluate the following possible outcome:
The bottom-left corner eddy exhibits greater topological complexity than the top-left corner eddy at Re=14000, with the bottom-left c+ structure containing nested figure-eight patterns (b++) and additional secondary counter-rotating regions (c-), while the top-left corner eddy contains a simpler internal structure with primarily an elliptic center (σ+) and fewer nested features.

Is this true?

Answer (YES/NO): NO